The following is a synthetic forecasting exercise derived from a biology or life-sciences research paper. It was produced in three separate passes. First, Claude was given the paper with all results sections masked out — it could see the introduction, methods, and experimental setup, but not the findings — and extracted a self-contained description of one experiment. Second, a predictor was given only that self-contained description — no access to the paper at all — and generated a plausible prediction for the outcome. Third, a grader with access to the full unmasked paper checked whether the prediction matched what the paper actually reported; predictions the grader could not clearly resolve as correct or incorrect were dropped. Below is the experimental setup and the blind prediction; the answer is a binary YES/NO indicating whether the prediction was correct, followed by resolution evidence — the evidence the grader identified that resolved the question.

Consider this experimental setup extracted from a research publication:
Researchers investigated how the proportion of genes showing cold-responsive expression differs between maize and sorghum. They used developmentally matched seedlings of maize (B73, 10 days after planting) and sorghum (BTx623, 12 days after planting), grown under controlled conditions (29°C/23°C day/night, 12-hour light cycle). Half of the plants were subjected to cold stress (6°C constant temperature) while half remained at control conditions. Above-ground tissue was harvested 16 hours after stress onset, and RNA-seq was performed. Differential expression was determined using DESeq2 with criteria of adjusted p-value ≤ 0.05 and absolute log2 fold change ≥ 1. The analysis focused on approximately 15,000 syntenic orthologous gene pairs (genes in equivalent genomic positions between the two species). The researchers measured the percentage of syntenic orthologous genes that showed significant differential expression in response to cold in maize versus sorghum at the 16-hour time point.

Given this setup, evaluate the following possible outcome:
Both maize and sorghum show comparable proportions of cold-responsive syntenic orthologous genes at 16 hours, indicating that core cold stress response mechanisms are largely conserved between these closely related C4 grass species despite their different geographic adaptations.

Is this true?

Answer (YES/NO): NO